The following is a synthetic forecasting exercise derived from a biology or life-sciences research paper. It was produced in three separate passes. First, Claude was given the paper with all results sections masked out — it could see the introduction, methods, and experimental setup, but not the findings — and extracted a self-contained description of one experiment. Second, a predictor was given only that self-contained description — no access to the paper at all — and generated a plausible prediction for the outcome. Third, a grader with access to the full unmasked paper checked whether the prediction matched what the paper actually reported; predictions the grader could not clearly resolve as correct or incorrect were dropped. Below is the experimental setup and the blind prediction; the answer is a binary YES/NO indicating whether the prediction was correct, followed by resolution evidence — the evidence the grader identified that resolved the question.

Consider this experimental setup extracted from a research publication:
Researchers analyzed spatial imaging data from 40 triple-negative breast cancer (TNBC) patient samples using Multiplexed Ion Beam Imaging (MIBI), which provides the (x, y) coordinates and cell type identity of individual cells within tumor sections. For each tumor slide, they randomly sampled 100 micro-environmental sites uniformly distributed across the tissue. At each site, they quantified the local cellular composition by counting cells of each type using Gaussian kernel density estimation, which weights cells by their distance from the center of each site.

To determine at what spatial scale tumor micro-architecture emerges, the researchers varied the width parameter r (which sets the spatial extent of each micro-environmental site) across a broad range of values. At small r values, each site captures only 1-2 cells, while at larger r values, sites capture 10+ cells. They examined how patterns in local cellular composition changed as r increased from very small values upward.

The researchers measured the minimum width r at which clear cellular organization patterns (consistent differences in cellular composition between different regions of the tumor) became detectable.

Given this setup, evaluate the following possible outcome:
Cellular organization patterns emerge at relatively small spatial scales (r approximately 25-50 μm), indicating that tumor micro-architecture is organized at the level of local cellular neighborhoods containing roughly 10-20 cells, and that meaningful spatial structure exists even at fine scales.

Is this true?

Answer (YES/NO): NO